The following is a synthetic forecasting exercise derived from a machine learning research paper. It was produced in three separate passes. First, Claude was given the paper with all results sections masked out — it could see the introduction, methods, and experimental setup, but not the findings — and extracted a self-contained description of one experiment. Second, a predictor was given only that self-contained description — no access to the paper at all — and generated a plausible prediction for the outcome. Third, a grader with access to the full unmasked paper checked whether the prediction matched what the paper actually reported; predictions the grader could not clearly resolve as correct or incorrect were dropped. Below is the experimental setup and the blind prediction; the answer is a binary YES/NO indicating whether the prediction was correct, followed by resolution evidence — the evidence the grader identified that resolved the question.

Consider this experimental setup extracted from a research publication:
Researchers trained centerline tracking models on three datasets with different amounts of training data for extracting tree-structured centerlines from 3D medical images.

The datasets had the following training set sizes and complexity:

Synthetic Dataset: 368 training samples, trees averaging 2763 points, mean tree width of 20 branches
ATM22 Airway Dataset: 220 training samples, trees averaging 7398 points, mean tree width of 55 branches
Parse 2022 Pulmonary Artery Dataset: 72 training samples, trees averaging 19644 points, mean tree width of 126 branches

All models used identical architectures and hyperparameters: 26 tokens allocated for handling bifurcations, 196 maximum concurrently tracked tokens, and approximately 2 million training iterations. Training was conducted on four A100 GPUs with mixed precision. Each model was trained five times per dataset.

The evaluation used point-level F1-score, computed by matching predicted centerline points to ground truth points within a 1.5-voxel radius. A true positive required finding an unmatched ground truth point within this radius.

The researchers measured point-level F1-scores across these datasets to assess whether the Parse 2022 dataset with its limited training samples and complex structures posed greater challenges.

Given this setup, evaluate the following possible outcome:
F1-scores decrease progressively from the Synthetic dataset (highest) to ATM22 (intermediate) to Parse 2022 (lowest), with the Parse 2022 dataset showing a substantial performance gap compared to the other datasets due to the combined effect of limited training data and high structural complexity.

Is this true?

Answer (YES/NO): YES